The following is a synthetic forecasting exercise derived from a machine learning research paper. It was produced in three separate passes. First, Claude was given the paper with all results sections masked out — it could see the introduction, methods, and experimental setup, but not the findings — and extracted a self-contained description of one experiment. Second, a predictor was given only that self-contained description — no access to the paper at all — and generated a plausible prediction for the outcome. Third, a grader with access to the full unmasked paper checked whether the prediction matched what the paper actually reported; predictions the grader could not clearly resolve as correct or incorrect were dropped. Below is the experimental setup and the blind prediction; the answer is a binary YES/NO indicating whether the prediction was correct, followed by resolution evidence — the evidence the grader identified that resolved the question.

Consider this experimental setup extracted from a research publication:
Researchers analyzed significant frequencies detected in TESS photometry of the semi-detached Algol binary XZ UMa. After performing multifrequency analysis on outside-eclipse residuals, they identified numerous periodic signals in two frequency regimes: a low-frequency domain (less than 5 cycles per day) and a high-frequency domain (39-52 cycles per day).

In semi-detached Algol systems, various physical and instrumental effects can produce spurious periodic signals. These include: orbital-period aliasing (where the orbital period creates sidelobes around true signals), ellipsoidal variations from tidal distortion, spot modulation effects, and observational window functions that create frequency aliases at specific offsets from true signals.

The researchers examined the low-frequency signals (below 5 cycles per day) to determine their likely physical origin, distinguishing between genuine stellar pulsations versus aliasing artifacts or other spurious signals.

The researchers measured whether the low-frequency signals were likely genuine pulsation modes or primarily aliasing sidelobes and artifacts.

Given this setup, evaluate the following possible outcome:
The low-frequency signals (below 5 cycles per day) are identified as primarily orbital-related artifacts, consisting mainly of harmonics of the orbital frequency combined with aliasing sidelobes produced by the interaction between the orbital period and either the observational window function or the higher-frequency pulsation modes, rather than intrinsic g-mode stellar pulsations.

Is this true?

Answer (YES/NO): NO